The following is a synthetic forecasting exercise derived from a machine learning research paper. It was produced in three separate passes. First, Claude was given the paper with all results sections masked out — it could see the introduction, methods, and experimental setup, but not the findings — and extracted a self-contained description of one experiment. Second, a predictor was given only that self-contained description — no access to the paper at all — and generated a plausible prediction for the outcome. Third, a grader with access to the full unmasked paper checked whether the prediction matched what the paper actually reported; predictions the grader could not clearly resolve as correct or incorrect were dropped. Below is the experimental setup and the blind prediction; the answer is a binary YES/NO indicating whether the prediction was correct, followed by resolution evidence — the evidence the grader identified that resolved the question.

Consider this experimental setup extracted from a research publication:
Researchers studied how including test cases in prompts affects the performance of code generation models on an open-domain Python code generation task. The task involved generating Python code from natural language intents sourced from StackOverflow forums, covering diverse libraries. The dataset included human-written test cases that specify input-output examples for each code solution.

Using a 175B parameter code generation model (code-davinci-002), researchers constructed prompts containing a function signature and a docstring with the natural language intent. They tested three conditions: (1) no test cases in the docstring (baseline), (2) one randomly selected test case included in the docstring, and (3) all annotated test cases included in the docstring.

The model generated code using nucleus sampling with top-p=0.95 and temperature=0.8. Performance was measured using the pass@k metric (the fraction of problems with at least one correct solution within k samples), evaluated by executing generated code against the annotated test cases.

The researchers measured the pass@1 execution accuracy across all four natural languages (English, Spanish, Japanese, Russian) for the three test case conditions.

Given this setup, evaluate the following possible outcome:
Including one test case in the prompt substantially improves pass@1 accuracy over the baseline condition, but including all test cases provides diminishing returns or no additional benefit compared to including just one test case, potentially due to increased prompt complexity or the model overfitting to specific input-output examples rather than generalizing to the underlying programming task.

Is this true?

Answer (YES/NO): YES